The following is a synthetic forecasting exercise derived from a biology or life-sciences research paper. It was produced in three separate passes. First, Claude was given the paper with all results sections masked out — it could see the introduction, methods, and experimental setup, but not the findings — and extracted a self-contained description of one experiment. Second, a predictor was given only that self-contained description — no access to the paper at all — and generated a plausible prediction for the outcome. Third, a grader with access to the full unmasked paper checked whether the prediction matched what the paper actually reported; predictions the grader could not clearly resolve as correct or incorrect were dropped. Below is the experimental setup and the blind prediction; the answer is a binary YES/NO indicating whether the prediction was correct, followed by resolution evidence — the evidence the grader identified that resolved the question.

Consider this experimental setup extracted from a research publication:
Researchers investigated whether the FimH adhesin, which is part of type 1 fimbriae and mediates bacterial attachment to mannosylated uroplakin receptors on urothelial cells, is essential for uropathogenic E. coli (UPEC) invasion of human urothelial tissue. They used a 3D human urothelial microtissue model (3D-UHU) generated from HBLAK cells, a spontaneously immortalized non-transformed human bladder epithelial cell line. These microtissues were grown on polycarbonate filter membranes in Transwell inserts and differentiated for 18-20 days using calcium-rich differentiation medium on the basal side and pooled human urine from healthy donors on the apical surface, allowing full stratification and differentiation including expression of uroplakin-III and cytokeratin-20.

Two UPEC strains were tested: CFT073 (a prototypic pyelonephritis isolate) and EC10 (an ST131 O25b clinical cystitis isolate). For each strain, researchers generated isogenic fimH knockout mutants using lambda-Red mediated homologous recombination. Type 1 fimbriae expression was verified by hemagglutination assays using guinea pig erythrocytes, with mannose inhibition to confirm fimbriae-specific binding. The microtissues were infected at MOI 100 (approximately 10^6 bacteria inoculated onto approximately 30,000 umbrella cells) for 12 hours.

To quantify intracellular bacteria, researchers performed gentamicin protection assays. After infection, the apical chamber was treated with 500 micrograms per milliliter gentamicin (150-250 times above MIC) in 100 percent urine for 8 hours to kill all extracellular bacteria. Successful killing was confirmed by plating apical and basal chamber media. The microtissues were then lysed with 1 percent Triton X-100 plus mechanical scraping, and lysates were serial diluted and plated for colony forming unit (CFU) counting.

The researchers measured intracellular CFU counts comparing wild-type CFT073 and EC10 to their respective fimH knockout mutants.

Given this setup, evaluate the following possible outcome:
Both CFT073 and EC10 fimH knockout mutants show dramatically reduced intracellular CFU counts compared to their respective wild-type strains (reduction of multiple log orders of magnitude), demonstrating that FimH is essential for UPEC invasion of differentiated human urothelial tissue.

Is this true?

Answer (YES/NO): NO